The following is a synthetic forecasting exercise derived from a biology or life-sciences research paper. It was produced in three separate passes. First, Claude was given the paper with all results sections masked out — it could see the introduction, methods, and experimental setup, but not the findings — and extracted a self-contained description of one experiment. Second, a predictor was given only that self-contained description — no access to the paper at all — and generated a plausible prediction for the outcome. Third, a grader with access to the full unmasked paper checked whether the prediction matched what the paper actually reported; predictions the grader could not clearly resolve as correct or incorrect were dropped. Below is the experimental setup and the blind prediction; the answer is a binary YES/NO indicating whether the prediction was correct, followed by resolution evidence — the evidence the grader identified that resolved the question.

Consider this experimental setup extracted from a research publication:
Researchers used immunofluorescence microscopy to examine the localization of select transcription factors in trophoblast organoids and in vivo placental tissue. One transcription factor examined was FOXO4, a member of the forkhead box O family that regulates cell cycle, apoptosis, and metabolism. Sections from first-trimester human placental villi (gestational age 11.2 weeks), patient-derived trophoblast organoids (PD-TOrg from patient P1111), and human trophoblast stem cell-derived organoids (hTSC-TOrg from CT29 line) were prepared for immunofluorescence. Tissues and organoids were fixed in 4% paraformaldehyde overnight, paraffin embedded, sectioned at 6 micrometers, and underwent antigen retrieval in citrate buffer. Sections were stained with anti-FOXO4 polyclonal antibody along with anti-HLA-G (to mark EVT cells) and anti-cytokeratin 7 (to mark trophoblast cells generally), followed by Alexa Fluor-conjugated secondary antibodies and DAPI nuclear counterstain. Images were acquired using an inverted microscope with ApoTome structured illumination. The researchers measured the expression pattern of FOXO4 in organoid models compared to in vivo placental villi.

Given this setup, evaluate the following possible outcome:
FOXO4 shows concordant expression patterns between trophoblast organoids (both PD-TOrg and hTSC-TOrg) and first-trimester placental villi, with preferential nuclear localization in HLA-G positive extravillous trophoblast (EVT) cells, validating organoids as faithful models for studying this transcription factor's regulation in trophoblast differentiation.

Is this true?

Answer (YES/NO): NO